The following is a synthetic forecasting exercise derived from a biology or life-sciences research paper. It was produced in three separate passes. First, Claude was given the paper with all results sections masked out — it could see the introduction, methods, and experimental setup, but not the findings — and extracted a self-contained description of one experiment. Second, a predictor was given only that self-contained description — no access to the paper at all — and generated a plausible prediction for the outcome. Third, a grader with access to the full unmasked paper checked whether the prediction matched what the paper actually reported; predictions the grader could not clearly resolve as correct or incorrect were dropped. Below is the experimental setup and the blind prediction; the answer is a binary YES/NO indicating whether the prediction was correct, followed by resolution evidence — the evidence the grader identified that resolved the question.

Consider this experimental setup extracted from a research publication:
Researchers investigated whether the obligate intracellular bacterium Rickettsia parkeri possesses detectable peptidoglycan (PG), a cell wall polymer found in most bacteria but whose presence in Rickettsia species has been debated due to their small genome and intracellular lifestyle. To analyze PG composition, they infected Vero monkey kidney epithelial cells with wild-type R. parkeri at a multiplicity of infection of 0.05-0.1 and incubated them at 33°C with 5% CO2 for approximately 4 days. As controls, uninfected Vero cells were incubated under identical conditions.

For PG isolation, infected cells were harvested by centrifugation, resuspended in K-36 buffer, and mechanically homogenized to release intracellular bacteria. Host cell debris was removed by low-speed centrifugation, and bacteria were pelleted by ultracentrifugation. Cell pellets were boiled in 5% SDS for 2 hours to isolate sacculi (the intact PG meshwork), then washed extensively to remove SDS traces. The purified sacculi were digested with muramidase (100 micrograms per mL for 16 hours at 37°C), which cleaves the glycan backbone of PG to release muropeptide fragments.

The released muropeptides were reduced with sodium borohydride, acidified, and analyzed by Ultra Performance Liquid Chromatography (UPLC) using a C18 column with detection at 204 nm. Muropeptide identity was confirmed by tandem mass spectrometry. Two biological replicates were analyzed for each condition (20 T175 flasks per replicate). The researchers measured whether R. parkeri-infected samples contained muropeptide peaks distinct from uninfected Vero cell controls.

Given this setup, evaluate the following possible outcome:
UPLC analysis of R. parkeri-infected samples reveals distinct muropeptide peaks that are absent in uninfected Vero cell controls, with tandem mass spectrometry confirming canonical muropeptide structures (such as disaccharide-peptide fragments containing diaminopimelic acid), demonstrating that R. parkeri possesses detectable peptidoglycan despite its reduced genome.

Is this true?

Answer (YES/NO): YES